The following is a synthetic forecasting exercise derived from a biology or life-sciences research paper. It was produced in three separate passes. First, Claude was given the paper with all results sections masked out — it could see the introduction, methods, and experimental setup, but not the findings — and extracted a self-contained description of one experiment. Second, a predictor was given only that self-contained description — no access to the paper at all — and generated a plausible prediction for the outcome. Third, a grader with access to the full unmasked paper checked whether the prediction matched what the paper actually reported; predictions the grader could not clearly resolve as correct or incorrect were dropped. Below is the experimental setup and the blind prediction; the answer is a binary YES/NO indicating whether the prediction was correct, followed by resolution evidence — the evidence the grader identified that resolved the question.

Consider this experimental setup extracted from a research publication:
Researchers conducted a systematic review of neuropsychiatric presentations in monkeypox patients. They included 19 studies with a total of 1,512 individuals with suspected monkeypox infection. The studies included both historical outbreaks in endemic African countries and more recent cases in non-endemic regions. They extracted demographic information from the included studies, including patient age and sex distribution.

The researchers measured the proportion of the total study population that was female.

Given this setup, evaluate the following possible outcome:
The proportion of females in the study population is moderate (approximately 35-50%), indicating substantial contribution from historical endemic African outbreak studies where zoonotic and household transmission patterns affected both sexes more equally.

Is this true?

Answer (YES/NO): YES